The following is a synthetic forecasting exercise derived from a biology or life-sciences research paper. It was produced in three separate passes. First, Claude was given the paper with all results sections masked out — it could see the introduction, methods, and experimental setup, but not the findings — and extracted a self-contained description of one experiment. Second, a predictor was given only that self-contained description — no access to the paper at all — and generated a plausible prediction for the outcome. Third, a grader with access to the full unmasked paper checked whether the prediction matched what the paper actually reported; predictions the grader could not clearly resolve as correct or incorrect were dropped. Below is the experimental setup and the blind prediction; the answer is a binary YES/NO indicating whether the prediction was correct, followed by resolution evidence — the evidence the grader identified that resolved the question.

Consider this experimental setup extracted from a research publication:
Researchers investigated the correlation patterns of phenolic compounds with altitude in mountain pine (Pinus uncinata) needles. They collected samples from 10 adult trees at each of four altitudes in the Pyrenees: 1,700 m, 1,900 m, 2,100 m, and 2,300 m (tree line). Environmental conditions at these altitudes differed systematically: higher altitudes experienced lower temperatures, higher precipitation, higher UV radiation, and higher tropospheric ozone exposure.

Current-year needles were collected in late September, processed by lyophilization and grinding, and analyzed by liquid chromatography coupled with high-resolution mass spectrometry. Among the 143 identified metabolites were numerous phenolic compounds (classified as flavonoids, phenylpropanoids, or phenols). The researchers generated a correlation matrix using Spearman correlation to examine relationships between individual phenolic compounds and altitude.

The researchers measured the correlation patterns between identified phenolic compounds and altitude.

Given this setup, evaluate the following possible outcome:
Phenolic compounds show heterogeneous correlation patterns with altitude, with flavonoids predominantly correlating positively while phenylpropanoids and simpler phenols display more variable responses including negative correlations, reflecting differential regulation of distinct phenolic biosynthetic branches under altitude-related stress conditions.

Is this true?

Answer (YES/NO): YES